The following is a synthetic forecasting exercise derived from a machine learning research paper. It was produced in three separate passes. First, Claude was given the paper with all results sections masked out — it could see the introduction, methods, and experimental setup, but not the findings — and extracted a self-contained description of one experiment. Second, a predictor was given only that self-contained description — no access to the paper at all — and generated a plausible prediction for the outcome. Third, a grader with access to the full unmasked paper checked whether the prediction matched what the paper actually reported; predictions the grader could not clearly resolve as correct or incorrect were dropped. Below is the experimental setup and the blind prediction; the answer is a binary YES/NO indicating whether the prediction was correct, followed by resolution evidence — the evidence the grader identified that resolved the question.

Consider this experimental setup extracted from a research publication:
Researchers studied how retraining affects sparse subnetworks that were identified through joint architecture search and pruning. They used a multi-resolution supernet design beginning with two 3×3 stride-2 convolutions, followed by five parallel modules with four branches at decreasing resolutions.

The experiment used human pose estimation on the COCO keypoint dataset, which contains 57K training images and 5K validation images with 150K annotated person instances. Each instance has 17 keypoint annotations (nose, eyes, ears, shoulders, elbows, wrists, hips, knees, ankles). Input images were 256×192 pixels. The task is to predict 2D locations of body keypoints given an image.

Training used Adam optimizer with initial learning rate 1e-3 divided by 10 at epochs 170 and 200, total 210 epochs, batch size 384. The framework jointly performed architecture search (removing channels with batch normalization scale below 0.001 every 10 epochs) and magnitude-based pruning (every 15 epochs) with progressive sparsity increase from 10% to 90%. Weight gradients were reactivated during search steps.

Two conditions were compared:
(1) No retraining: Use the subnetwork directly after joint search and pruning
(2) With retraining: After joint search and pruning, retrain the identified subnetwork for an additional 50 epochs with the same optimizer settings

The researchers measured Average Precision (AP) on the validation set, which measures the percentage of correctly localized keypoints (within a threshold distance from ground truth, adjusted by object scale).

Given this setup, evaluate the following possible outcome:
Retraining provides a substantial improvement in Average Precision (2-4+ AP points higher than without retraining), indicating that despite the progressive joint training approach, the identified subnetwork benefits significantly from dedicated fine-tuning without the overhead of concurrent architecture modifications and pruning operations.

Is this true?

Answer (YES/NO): NO